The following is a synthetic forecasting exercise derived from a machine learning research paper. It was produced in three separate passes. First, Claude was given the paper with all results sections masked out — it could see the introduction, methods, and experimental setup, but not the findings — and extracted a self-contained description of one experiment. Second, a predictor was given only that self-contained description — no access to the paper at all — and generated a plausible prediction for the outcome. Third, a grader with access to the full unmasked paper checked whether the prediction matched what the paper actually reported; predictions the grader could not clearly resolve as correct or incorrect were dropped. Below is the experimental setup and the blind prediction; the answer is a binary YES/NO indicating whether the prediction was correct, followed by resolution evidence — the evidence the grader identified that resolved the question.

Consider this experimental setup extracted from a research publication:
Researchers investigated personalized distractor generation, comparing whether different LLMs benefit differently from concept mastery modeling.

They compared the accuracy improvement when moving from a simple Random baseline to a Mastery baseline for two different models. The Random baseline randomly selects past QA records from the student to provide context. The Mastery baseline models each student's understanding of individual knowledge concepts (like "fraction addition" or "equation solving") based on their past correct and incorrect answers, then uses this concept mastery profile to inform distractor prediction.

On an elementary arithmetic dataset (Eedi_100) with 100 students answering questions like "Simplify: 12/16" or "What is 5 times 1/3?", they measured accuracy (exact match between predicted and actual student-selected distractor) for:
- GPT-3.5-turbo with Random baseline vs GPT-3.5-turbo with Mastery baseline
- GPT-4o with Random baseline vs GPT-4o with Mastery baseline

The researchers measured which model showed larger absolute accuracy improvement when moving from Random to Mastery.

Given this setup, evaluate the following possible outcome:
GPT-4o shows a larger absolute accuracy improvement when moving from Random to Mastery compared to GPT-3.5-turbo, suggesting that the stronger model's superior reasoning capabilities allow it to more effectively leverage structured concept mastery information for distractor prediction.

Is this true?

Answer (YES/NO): YES